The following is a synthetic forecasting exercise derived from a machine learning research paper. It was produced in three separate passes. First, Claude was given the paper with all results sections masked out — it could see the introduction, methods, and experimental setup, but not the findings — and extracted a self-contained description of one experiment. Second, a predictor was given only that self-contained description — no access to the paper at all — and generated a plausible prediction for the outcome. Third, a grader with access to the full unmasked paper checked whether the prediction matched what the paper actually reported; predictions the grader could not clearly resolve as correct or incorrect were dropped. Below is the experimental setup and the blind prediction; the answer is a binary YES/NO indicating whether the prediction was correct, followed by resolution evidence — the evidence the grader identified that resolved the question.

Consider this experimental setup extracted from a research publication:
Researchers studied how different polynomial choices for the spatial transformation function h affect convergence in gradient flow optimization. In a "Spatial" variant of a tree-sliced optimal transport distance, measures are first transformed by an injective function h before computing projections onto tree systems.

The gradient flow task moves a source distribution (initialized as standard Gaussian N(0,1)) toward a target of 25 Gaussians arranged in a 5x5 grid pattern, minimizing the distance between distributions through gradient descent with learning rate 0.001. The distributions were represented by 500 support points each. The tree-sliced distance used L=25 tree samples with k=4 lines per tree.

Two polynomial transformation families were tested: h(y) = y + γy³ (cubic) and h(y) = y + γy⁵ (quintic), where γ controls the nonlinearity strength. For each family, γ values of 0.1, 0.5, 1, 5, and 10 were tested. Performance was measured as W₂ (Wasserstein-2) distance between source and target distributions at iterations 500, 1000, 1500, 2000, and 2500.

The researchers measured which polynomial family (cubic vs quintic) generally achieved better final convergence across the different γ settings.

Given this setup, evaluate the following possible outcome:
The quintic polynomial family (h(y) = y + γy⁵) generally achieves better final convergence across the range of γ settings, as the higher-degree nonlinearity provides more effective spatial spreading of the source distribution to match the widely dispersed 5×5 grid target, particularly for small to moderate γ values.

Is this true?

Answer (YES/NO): NO